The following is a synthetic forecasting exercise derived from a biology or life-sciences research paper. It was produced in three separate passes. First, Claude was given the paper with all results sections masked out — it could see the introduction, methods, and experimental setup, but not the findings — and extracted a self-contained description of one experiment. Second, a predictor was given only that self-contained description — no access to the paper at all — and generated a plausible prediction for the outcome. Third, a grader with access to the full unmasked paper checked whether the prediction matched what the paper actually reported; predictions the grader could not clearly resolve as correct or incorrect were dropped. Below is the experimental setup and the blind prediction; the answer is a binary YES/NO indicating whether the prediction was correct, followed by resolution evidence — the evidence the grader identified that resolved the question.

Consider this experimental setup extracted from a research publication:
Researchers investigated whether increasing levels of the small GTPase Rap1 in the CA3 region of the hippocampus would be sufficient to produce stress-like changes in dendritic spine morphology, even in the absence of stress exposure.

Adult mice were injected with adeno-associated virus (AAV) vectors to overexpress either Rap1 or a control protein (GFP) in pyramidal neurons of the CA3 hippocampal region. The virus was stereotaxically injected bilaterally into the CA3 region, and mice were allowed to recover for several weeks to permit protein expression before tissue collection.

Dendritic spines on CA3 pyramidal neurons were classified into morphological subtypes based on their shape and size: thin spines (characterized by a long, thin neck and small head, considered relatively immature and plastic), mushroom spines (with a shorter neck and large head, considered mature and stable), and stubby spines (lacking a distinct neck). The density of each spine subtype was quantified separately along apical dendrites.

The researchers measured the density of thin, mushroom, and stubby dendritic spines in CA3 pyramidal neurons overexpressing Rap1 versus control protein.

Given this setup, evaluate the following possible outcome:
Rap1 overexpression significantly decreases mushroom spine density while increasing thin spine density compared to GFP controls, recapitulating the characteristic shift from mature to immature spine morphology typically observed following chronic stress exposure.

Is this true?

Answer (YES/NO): NO